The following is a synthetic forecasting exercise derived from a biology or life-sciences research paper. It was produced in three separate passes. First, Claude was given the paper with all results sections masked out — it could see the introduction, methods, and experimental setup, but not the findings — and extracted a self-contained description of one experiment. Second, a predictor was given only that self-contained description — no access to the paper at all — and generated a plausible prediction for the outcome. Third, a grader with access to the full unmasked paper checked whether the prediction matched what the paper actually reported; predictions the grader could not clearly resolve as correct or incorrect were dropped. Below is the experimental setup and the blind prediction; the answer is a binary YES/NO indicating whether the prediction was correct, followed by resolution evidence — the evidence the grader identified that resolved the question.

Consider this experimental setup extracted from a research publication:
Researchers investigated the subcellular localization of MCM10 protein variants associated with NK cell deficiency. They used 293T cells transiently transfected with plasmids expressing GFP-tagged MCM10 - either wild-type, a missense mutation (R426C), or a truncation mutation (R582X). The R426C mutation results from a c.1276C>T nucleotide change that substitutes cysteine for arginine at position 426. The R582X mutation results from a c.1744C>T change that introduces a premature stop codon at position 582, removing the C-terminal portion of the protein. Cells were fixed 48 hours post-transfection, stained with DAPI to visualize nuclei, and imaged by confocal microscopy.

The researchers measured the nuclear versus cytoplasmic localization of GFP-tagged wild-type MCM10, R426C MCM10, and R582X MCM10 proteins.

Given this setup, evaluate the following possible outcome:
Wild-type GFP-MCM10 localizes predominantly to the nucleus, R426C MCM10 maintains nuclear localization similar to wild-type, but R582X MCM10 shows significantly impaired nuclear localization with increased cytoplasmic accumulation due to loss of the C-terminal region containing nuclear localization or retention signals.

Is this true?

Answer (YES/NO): YES